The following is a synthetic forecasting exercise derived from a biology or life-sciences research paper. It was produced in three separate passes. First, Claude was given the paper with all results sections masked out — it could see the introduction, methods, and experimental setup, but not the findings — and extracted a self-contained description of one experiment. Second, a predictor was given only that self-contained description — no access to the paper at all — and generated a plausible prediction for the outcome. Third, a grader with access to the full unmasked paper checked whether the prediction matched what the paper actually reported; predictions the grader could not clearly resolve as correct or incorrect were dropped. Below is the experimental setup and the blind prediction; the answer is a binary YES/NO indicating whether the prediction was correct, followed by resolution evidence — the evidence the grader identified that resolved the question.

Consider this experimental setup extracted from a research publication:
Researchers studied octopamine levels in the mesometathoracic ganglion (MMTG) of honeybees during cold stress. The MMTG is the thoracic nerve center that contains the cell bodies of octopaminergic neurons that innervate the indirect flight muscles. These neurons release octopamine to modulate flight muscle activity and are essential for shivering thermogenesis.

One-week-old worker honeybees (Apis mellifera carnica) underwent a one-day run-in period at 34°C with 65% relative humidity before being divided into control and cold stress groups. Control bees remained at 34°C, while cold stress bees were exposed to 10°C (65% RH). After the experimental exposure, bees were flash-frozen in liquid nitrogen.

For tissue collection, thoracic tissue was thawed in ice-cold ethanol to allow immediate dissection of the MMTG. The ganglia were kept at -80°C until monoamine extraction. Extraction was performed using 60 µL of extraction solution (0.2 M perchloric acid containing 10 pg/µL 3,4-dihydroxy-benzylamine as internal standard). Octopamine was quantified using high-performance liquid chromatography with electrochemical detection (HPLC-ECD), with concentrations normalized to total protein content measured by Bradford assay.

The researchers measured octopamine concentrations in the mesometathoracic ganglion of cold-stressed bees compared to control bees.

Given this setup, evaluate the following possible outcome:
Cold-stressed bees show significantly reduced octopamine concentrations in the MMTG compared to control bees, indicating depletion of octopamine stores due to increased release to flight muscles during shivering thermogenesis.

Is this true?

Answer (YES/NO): NO